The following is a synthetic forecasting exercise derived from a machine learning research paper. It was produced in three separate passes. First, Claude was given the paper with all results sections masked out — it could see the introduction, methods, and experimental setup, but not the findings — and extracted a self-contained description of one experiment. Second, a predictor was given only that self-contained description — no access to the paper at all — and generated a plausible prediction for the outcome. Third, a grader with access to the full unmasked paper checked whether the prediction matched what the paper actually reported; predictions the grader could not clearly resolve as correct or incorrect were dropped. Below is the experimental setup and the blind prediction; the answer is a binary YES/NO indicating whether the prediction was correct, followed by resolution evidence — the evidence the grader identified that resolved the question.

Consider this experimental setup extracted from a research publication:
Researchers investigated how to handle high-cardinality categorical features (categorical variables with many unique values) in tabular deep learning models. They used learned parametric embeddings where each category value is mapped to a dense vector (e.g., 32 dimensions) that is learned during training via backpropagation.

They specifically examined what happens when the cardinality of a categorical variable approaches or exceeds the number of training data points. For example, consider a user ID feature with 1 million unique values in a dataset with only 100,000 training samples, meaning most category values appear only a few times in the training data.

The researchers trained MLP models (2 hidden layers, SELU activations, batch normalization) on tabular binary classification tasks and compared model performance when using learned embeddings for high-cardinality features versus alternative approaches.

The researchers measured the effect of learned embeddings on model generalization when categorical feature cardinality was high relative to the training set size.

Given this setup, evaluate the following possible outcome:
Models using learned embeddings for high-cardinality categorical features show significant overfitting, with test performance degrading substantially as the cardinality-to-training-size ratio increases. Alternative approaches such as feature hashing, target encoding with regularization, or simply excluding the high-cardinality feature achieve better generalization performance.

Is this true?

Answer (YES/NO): YES